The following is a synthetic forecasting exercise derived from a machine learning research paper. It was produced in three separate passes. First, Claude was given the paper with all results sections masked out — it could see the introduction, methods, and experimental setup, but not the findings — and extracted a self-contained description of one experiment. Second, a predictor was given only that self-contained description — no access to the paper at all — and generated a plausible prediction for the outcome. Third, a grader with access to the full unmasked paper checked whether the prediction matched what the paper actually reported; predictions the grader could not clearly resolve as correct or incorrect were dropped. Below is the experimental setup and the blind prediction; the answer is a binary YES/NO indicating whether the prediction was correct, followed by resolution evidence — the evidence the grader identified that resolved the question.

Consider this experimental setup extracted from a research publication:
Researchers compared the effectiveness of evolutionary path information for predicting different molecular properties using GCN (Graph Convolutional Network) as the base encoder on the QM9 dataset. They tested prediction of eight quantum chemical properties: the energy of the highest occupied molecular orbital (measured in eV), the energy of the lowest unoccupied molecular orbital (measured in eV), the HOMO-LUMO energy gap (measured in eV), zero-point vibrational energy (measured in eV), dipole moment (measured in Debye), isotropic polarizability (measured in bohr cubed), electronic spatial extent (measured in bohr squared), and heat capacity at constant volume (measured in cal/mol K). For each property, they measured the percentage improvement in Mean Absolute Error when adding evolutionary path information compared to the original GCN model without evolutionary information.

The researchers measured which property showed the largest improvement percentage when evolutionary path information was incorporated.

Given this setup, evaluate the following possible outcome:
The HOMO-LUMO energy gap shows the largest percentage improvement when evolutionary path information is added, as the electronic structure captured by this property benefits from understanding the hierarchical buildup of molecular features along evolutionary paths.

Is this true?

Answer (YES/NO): NO